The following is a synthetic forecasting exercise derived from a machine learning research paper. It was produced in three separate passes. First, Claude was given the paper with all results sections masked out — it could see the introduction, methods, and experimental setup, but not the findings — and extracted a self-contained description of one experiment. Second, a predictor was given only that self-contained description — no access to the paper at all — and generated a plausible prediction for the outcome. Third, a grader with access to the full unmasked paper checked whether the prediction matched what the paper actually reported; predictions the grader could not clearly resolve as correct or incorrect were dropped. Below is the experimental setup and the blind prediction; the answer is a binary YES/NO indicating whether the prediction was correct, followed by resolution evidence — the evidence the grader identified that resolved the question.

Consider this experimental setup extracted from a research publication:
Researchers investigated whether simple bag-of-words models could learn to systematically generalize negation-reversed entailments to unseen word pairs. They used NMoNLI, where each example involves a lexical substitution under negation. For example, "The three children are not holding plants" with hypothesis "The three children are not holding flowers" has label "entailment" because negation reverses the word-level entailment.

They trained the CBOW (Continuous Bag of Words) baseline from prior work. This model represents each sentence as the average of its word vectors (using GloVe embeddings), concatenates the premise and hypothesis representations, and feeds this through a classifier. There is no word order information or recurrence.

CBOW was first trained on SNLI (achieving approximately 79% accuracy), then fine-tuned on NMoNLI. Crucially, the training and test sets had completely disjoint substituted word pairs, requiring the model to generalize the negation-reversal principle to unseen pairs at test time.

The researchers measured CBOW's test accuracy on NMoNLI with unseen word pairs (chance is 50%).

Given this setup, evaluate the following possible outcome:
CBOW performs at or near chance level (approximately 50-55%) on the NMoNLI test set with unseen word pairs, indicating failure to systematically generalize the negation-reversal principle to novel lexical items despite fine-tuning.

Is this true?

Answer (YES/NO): NO